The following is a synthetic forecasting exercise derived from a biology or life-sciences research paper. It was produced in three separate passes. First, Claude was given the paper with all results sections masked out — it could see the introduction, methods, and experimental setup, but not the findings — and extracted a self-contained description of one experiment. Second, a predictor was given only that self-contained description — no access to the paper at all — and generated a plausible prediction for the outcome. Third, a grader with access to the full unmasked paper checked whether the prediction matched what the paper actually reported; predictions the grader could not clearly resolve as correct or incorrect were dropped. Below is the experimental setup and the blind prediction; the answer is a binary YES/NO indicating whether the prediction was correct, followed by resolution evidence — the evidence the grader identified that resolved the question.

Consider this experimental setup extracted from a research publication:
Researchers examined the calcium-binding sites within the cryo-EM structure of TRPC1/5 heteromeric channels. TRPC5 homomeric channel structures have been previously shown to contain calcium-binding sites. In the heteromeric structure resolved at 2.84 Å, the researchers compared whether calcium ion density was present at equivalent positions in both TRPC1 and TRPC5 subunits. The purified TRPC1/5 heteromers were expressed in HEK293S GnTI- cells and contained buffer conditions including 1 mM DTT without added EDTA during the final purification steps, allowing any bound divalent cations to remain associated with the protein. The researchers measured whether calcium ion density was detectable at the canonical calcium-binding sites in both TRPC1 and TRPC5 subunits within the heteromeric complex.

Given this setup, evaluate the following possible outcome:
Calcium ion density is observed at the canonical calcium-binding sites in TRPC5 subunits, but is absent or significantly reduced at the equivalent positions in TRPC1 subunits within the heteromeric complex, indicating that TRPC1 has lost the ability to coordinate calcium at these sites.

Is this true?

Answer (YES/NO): YES